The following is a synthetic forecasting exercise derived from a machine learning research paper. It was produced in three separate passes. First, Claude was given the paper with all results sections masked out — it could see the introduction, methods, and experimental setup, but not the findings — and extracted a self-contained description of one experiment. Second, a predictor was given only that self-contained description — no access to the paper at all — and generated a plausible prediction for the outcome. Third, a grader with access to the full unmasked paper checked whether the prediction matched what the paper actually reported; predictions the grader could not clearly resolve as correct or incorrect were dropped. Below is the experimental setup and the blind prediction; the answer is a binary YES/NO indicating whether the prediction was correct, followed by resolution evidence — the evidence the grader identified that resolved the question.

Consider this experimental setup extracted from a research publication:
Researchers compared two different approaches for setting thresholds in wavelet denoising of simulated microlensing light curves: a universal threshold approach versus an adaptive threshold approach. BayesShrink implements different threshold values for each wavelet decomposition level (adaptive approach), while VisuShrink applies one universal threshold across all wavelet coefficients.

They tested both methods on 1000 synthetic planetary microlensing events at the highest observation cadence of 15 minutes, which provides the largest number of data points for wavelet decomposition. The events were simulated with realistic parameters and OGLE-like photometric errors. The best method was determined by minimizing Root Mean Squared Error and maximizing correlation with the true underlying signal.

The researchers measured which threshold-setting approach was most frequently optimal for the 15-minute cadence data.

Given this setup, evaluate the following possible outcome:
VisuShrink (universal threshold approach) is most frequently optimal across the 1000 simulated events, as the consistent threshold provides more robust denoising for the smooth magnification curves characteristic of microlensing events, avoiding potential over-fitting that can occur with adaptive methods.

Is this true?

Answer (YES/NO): YES